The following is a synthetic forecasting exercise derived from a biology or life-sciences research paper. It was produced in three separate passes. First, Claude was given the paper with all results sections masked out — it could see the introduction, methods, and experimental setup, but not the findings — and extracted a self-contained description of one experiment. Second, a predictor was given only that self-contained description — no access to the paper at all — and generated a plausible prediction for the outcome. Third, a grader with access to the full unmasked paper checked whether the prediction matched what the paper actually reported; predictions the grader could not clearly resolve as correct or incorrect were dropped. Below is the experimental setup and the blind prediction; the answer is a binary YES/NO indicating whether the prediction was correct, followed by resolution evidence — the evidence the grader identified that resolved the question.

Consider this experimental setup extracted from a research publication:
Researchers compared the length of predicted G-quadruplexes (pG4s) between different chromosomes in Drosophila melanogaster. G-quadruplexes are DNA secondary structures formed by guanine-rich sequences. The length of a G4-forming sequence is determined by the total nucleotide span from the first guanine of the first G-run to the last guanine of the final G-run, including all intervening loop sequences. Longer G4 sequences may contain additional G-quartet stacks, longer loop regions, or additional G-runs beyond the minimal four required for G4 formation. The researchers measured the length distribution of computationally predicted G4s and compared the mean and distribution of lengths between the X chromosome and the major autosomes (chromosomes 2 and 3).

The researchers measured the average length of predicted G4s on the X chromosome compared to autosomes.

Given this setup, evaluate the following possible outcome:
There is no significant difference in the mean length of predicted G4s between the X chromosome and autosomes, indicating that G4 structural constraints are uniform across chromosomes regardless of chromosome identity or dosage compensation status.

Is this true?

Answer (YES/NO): NO